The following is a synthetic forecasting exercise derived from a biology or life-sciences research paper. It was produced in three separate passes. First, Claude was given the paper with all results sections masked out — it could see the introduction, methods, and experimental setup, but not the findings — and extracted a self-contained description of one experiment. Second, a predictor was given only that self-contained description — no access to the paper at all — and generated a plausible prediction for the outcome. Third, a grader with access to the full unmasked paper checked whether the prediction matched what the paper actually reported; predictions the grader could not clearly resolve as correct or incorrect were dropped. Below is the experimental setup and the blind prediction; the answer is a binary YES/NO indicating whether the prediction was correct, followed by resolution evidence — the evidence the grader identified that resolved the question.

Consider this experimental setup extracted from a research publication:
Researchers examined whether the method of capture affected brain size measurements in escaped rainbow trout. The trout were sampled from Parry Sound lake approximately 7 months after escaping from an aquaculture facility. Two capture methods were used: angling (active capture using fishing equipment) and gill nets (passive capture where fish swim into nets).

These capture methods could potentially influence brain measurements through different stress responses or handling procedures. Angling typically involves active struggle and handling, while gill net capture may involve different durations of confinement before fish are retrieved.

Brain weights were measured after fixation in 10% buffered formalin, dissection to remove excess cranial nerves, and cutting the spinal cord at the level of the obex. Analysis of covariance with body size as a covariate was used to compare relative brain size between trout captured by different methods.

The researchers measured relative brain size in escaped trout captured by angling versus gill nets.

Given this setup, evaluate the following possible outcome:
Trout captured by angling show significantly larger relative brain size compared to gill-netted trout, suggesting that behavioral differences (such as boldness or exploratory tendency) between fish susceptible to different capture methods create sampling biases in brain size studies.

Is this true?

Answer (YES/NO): NO